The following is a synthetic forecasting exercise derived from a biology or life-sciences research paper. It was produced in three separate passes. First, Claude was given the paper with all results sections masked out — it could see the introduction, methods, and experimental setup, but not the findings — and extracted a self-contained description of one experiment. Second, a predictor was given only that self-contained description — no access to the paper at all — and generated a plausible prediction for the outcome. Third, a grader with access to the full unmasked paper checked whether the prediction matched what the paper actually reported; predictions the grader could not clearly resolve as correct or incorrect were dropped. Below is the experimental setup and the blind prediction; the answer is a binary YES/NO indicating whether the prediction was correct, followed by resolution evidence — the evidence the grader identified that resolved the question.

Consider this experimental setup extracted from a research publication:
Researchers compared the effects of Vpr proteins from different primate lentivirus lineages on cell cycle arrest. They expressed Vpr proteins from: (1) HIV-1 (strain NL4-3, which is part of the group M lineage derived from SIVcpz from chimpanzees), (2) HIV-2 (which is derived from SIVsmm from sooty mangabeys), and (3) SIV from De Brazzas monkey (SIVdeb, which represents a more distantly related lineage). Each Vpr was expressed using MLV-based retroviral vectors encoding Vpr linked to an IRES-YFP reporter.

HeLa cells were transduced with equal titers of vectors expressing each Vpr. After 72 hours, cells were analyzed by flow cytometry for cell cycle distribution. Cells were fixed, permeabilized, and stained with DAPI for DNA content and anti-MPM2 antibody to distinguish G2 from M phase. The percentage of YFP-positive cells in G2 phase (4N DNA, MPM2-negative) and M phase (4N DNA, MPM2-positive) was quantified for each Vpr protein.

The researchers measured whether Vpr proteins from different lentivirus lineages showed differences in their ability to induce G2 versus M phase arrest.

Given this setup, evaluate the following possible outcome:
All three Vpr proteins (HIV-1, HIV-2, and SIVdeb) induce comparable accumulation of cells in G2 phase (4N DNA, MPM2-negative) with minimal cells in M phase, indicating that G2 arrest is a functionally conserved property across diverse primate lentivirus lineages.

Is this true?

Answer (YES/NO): NO